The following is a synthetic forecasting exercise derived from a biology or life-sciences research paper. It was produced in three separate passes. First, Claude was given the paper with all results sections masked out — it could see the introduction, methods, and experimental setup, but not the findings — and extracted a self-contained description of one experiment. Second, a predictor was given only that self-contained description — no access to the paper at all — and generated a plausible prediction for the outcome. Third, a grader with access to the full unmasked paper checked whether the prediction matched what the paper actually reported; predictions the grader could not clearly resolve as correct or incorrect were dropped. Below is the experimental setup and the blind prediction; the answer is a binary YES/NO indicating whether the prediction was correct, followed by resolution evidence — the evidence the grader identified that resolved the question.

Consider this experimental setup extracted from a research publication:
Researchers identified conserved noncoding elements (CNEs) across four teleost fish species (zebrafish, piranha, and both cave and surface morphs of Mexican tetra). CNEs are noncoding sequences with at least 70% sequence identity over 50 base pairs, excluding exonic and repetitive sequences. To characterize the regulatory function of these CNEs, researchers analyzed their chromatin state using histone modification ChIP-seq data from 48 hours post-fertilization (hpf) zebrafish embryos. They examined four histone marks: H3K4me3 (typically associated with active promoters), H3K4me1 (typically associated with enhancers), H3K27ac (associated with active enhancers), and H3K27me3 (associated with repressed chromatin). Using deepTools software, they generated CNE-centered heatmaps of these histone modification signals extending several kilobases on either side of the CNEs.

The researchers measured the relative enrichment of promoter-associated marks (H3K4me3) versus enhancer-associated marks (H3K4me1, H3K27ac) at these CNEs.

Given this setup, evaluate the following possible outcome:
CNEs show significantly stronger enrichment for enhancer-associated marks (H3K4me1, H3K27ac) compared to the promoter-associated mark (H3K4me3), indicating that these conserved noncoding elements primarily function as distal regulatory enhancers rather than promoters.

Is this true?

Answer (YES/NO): YES